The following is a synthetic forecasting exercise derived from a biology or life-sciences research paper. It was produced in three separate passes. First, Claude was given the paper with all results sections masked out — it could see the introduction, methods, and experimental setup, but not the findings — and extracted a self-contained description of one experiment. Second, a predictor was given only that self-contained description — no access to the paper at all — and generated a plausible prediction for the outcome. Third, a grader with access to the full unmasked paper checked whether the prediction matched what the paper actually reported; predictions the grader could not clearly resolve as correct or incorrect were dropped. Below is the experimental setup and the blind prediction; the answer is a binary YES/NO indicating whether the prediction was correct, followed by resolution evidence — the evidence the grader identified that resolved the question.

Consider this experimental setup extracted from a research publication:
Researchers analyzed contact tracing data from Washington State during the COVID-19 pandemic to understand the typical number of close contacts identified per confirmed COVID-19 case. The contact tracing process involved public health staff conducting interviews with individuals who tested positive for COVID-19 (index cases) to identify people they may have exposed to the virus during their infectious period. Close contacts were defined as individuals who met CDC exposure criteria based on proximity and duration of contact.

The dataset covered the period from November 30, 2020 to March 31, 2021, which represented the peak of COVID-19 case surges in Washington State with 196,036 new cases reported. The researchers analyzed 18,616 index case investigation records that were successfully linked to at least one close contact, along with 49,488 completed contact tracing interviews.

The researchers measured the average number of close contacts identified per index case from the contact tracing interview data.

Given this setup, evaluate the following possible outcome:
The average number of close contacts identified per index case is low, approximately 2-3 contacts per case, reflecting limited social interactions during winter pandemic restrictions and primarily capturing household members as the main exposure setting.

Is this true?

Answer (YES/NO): YES